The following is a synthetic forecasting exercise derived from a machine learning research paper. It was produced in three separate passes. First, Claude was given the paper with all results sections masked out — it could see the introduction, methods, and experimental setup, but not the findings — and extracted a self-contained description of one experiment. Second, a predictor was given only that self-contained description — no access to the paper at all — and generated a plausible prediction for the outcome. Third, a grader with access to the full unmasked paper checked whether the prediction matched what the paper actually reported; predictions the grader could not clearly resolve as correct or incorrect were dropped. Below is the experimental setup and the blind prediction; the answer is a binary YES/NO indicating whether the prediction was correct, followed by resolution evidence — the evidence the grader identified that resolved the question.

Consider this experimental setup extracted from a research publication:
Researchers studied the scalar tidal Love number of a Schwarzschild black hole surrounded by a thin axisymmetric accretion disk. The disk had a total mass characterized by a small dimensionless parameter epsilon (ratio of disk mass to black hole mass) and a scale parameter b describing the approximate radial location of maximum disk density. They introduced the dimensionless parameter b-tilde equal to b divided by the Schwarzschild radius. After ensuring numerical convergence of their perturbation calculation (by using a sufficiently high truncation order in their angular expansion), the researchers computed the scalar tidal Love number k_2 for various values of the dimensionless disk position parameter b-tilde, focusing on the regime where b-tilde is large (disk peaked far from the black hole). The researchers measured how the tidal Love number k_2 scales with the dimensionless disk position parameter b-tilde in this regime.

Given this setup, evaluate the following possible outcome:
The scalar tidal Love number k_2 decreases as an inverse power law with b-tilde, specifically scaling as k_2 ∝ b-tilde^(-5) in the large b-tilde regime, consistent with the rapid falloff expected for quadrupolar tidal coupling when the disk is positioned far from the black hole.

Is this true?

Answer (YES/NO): NO